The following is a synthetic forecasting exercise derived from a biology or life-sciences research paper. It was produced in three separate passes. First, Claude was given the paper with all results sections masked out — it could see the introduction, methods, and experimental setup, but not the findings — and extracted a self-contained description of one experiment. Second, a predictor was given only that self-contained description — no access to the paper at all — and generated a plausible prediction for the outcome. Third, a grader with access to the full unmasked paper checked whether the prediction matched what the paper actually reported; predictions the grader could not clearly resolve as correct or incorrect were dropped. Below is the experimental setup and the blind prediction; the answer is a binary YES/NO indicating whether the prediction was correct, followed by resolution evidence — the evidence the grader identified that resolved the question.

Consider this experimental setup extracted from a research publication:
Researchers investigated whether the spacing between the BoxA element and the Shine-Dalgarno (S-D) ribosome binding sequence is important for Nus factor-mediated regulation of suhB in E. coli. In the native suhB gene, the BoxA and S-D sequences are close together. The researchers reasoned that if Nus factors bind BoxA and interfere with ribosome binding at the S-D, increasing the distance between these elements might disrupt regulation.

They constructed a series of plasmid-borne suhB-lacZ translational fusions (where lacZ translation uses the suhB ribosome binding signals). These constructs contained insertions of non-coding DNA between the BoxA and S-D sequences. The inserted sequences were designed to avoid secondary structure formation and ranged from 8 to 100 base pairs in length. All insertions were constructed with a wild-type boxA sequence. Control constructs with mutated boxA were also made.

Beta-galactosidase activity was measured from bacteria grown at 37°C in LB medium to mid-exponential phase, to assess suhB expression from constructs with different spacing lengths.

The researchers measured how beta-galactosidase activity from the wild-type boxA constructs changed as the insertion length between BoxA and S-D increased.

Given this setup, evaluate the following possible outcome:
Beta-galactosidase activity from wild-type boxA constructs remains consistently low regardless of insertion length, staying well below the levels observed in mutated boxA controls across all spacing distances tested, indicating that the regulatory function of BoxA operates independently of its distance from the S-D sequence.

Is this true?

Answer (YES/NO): YES